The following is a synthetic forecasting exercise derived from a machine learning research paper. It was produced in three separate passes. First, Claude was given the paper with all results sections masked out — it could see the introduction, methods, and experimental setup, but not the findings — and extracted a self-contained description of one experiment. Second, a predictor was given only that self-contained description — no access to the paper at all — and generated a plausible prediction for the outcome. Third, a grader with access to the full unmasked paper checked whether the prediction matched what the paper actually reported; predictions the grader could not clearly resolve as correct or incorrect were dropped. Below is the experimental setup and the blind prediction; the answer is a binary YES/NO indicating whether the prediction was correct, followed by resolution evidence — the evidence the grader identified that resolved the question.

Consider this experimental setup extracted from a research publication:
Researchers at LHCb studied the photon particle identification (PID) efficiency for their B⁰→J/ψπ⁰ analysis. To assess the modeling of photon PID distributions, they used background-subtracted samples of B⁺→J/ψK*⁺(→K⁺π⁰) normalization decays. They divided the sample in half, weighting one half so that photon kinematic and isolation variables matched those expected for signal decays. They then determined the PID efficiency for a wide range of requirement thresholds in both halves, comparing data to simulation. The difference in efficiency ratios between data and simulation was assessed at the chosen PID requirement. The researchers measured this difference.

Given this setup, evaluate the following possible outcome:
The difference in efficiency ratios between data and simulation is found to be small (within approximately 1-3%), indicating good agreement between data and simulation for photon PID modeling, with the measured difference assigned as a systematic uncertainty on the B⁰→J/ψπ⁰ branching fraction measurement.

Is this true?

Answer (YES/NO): YES